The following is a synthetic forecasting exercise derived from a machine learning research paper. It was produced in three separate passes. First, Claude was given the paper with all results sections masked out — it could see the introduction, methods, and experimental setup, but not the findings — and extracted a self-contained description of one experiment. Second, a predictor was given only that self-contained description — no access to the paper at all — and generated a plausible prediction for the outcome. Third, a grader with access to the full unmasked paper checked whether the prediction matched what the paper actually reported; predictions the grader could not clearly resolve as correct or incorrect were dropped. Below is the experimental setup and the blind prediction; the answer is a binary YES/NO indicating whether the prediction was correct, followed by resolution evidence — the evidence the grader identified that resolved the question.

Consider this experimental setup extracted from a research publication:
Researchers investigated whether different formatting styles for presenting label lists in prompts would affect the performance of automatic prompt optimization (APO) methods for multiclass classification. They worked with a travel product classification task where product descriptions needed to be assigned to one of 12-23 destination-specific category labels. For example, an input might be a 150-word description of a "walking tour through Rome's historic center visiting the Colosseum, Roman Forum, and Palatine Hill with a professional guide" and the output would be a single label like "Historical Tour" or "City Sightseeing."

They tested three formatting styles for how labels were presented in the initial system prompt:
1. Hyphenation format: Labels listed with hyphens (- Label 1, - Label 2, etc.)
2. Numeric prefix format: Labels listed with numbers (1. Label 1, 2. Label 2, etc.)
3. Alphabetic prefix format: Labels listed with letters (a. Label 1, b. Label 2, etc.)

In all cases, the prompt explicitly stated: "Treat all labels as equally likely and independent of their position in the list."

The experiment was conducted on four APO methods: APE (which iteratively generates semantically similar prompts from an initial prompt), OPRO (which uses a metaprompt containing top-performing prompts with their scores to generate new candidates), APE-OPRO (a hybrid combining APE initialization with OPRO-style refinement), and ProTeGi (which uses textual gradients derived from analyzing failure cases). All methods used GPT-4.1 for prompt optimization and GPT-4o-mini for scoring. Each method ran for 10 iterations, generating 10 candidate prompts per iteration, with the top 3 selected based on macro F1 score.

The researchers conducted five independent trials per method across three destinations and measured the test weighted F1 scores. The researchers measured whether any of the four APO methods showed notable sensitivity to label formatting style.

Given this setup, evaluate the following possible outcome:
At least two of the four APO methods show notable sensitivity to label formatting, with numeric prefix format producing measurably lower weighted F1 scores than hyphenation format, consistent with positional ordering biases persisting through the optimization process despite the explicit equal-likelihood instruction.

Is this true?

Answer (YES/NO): NO